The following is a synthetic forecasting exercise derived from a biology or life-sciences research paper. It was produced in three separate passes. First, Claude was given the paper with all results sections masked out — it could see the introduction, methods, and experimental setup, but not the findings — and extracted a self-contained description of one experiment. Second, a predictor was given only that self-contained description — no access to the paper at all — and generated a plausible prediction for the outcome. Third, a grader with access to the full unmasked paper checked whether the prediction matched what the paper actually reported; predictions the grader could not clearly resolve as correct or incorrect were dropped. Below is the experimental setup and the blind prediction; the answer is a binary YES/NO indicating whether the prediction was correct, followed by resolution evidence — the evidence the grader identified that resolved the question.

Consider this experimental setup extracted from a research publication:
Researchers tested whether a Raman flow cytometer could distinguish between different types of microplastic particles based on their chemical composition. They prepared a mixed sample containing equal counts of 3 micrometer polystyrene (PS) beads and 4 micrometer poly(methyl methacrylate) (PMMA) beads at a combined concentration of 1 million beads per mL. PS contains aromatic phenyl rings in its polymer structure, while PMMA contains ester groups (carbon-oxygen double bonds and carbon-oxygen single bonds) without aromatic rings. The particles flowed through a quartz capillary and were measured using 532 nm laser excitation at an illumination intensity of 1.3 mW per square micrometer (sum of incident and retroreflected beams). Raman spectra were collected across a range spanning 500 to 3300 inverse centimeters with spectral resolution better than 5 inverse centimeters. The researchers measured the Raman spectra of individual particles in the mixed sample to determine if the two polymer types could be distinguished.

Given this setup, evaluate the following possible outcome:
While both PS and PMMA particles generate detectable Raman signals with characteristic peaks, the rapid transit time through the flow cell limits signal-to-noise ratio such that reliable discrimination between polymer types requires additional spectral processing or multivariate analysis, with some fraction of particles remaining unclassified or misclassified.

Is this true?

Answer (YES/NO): NO